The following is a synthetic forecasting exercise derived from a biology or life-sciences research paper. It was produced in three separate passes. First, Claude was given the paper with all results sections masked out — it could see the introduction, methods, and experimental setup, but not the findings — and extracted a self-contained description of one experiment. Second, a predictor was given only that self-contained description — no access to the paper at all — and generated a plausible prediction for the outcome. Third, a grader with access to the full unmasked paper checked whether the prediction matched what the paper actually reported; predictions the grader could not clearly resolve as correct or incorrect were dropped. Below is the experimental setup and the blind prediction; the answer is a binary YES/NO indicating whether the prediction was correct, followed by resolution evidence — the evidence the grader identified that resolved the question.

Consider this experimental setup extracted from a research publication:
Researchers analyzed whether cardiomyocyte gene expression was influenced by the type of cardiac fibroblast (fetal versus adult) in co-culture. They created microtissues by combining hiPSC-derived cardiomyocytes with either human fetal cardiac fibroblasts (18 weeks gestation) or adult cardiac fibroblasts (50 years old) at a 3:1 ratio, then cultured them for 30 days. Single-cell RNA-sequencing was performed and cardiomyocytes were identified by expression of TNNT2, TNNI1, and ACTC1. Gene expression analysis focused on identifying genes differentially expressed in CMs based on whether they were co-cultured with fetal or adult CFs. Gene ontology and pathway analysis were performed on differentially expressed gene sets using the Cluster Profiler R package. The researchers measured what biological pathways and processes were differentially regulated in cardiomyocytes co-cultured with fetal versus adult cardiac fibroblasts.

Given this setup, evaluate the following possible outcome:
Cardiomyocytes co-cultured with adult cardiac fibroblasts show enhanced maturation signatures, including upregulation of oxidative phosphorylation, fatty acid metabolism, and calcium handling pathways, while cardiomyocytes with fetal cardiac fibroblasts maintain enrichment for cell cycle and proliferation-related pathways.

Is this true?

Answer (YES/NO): NO